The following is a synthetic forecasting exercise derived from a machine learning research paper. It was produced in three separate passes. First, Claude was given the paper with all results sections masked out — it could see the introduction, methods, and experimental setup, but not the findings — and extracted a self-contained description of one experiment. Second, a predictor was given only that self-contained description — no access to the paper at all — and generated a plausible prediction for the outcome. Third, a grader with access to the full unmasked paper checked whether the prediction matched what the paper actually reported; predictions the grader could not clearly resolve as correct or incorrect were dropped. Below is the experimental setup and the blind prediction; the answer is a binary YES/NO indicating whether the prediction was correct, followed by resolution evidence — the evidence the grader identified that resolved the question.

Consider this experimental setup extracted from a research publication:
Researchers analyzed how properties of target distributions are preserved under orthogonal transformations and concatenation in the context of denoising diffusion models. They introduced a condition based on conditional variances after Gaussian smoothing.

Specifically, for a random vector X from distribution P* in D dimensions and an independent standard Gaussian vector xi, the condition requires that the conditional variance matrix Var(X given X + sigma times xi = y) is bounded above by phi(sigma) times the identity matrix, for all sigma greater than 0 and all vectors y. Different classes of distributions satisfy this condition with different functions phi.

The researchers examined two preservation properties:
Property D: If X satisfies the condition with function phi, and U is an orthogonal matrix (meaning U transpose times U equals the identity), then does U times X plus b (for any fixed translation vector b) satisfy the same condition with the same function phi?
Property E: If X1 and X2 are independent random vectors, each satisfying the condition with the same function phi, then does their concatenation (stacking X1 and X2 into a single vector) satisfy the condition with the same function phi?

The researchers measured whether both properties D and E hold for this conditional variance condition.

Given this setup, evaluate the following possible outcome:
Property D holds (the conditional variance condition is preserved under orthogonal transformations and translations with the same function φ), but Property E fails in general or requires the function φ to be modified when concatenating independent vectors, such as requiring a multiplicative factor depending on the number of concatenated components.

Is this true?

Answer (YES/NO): NO